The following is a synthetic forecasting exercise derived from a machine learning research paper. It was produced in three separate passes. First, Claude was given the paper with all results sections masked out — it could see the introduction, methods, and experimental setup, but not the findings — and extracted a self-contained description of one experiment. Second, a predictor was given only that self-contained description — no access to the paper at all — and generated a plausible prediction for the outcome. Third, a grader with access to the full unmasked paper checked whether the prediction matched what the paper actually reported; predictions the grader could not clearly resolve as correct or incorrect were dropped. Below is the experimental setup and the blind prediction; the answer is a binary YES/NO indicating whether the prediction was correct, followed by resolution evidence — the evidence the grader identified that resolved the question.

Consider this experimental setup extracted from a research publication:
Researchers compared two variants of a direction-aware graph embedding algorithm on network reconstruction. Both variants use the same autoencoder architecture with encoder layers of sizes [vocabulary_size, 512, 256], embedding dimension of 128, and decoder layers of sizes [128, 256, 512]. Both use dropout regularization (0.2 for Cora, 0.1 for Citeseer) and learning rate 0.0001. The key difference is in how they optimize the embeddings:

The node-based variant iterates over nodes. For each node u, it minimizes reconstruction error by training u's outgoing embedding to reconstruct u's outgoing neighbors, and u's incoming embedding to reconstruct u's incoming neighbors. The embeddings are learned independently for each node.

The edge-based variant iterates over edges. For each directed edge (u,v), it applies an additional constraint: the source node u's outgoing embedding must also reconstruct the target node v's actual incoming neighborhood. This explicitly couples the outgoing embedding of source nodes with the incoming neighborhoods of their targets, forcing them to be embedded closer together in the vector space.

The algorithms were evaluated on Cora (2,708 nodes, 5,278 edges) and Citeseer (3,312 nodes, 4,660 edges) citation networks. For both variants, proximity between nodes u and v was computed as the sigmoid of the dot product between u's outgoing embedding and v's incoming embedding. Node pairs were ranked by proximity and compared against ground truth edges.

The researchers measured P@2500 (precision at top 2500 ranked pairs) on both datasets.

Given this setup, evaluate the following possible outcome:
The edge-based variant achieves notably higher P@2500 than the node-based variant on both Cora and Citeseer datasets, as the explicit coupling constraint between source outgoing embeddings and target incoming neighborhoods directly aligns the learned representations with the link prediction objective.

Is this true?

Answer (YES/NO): YES